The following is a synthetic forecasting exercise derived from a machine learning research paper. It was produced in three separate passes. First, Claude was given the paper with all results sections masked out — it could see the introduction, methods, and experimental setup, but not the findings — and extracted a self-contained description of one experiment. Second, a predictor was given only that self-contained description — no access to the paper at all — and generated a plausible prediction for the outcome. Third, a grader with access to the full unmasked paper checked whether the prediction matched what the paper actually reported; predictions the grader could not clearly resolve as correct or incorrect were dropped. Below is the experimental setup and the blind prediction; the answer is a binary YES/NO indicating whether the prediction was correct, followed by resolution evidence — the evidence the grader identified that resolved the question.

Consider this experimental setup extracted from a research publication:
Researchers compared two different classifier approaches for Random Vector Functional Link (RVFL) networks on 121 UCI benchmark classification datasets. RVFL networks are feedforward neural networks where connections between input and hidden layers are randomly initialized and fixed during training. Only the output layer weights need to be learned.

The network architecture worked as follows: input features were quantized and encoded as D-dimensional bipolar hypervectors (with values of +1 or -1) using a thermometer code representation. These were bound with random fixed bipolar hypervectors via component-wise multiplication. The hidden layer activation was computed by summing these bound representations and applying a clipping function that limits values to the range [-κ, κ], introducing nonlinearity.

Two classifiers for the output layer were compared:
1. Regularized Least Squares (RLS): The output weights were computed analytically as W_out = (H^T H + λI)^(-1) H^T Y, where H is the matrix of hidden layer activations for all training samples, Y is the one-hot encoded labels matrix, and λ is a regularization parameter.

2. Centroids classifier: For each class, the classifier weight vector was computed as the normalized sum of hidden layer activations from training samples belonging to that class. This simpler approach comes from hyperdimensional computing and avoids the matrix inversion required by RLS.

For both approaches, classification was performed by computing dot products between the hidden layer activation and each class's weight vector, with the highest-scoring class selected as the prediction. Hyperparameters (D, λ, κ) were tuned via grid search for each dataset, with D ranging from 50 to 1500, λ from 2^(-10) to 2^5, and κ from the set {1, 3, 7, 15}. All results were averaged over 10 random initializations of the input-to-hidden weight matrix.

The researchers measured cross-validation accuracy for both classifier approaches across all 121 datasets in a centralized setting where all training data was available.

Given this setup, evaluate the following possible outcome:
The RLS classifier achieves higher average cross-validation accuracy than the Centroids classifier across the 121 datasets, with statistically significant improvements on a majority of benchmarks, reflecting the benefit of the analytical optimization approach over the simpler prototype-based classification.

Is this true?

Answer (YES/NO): YES